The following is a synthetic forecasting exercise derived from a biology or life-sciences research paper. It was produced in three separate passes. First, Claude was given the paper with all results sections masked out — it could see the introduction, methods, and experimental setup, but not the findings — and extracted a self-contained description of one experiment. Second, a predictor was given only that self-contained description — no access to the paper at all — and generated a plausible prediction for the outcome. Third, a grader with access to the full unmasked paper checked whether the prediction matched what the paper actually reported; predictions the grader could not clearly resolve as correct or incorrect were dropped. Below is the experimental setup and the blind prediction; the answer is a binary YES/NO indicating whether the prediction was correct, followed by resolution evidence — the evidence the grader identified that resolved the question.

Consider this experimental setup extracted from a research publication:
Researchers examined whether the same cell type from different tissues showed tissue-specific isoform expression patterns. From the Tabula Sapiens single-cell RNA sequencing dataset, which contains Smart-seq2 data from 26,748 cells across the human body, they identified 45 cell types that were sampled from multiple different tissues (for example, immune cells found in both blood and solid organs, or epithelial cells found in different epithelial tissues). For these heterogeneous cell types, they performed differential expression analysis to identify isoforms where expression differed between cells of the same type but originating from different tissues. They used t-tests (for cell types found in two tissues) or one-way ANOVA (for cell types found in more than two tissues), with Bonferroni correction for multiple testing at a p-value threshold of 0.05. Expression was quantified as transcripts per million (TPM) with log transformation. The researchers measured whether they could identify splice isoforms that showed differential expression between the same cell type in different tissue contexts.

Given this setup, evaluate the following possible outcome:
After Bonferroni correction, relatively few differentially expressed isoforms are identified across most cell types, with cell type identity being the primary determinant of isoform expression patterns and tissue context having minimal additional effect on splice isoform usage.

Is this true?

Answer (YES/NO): NO